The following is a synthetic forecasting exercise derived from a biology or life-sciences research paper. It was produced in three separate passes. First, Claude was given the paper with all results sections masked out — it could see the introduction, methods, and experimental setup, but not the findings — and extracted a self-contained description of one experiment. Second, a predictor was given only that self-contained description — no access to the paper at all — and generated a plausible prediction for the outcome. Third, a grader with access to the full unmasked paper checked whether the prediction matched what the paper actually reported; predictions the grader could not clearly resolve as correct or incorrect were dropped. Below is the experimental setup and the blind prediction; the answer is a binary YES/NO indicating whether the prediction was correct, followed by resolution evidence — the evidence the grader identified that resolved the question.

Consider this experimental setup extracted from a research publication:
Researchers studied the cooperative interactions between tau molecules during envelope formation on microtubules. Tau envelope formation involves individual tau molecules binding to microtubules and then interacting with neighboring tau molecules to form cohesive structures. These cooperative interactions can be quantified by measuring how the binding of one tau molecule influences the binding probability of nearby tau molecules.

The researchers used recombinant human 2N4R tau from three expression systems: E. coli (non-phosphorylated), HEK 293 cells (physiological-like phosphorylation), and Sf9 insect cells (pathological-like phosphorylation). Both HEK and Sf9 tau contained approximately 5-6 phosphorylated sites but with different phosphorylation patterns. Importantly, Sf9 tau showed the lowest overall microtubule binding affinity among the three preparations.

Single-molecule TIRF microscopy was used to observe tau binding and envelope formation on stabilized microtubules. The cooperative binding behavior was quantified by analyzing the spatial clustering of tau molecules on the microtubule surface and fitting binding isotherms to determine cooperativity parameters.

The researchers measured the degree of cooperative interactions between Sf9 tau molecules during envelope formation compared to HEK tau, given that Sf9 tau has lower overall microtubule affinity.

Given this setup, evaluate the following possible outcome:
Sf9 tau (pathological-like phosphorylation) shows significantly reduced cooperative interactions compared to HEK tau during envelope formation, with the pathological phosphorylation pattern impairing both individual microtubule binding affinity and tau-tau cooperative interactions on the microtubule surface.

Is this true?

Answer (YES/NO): NO